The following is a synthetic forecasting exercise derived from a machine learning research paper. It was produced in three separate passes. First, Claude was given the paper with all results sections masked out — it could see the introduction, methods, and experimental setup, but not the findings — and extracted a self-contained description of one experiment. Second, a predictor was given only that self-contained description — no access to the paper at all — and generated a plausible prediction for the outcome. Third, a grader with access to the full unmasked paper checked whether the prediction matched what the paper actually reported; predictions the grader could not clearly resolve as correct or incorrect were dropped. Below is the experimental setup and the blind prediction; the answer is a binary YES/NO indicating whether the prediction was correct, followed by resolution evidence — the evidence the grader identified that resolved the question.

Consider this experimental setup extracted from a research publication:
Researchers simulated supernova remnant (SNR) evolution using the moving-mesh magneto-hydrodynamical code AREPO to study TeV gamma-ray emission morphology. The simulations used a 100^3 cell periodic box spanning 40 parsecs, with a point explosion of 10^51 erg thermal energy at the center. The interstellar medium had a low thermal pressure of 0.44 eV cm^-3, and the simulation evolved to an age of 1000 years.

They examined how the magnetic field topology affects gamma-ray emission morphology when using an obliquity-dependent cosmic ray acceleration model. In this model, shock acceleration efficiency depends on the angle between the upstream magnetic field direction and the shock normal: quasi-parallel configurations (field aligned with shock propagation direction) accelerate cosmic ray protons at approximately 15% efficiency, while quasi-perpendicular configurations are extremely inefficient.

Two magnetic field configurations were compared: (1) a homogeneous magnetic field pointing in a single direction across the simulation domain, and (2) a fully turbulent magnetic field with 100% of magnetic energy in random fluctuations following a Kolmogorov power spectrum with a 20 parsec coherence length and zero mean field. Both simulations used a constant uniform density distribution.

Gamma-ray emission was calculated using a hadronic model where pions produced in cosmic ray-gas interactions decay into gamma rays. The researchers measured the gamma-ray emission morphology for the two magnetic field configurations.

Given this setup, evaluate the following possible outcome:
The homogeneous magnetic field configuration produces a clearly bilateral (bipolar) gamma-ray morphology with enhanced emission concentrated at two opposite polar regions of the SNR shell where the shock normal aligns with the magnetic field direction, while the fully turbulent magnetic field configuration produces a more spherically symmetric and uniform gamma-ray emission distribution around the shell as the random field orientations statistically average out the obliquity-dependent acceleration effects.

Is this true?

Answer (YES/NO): NO